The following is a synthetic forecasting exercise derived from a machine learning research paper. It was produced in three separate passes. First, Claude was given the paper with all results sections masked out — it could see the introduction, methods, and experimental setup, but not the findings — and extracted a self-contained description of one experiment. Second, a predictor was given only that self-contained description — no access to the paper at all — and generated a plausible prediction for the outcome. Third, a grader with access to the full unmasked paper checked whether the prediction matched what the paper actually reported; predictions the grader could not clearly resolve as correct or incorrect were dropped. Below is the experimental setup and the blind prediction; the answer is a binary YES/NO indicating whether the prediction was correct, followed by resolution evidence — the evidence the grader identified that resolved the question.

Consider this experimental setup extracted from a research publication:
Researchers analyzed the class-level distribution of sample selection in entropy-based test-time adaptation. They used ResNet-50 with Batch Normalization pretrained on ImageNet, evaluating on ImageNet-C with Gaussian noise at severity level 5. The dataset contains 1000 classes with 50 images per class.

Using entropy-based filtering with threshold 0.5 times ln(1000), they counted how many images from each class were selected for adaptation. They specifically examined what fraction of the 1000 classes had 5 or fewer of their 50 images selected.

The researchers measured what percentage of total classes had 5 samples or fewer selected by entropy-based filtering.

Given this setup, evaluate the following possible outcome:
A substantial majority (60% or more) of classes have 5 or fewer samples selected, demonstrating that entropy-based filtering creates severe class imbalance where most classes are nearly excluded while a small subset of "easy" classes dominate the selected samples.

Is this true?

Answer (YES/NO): YES